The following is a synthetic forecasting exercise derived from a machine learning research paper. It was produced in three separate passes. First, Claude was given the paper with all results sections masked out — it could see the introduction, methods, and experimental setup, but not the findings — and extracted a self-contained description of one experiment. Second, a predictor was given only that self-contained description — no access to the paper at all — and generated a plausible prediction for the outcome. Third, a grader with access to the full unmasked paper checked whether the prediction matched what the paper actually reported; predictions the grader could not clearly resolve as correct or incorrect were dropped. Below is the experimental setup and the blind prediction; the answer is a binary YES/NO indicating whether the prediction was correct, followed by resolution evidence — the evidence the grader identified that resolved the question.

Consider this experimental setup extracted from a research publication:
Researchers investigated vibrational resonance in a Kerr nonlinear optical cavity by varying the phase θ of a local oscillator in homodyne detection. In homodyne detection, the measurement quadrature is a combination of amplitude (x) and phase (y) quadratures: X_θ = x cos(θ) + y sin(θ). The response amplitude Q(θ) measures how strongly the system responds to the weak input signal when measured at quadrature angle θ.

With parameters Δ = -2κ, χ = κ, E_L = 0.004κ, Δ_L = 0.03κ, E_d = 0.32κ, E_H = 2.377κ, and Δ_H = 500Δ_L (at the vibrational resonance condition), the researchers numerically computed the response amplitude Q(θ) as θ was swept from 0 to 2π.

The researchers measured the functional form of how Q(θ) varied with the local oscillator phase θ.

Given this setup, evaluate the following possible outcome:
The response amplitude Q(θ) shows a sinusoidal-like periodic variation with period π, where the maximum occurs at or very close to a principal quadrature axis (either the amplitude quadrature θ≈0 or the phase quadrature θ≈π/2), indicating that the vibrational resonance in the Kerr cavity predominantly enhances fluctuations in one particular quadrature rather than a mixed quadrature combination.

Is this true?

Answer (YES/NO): NO